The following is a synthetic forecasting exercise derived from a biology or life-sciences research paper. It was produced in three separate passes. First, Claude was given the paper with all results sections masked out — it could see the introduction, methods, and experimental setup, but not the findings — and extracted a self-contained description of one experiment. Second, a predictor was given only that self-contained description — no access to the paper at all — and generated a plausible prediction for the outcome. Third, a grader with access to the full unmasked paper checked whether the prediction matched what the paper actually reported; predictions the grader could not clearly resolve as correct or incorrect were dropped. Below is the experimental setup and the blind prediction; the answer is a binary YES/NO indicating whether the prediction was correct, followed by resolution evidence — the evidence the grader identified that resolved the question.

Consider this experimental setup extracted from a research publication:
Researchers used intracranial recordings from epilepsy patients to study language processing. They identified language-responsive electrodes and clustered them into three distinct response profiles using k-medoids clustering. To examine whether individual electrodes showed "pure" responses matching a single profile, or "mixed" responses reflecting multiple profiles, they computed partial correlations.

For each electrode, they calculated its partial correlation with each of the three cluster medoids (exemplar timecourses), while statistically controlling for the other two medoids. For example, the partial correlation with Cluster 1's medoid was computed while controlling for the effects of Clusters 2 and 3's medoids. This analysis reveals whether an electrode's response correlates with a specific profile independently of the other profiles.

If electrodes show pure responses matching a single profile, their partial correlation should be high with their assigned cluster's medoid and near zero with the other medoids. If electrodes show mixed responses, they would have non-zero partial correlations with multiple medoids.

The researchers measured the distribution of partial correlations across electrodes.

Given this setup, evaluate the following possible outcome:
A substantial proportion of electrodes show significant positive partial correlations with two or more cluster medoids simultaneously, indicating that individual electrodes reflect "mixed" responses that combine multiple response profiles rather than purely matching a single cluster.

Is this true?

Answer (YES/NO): NO